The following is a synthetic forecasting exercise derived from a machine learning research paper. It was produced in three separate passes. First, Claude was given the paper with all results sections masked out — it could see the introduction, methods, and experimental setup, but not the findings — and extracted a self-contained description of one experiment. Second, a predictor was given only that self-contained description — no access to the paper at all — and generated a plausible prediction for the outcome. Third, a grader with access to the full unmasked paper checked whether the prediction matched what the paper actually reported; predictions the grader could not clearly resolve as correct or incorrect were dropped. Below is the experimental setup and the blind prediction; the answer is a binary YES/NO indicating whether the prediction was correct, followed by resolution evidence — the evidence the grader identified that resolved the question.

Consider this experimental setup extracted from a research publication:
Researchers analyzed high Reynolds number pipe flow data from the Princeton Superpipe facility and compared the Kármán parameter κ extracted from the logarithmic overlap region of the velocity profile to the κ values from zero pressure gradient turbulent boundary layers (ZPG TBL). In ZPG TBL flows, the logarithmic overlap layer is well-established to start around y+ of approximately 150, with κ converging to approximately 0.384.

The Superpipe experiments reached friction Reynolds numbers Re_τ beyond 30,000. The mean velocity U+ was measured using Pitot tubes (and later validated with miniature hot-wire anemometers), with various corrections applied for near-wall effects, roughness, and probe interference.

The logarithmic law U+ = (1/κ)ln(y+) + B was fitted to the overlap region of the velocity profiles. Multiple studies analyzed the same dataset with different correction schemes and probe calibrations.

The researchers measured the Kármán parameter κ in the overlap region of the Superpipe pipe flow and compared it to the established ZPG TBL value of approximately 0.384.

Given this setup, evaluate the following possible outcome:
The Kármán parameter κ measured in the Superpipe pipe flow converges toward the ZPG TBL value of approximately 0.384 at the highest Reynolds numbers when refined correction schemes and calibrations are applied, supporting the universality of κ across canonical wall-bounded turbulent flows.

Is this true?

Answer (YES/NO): NO